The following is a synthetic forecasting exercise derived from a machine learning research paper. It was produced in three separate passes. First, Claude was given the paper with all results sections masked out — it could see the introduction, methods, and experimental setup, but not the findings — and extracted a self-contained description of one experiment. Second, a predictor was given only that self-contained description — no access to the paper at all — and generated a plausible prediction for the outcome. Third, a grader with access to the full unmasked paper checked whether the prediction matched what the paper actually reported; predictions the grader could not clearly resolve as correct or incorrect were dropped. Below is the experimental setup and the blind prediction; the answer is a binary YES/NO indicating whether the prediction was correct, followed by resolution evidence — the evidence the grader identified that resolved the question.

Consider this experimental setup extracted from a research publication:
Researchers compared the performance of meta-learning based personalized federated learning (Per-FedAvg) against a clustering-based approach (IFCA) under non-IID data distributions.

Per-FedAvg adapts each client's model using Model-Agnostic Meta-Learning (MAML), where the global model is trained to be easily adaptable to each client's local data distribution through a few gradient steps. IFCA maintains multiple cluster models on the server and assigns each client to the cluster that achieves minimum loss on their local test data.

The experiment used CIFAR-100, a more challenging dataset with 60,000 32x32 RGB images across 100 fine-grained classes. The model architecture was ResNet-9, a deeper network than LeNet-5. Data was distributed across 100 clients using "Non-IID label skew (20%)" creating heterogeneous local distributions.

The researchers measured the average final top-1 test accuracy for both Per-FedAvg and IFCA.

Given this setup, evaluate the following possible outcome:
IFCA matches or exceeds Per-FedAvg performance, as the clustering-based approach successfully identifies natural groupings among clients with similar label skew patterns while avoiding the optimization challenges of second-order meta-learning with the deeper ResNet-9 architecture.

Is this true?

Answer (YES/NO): YES